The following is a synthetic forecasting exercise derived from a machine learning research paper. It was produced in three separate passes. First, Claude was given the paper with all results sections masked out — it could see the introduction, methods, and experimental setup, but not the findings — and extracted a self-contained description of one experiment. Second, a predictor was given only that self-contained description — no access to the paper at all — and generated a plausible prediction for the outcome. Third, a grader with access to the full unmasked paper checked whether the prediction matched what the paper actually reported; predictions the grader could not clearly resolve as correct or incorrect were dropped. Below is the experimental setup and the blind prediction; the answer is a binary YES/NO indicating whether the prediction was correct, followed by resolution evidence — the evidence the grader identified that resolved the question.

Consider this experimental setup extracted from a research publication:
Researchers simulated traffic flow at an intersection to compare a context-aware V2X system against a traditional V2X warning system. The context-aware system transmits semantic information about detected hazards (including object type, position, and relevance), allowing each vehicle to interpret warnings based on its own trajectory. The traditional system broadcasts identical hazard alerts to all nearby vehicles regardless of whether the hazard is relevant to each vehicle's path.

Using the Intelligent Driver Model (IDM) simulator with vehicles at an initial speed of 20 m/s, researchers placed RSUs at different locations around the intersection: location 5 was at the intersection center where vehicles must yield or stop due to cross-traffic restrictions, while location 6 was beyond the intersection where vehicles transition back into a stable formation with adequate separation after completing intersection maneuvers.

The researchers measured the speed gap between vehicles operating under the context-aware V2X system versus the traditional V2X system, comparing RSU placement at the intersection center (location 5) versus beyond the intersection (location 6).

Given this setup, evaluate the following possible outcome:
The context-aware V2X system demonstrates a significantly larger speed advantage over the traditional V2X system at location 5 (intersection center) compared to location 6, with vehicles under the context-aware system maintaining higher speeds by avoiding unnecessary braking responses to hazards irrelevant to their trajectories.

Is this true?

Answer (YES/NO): NO